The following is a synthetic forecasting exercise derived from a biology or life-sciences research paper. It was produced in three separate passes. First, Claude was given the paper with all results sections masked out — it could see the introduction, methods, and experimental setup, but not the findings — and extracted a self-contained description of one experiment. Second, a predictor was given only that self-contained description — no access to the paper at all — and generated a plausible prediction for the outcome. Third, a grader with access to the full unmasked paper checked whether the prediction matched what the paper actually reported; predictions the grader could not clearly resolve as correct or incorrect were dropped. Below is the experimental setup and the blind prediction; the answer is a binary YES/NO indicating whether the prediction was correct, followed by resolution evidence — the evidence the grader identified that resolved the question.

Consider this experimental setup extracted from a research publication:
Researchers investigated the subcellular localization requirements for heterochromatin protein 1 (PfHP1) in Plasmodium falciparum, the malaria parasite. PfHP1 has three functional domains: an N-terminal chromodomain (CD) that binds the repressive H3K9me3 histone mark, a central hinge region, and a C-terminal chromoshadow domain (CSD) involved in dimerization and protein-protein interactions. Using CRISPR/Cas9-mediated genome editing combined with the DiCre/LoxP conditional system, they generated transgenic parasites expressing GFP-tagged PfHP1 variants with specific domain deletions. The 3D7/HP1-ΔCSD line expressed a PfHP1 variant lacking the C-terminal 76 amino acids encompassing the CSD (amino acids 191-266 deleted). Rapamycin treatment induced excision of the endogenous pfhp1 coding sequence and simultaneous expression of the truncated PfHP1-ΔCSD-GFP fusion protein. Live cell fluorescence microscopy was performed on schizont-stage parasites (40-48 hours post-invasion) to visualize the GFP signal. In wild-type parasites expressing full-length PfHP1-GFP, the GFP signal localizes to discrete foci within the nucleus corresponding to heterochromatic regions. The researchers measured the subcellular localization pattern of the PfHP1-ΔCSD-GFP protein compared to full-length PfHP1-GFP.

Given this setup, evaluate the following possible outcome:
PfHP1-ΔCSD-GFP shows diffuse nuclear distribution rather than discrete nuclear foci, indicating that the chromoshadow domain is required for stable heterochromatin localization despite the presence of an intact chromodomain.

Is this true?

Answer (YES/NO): NO